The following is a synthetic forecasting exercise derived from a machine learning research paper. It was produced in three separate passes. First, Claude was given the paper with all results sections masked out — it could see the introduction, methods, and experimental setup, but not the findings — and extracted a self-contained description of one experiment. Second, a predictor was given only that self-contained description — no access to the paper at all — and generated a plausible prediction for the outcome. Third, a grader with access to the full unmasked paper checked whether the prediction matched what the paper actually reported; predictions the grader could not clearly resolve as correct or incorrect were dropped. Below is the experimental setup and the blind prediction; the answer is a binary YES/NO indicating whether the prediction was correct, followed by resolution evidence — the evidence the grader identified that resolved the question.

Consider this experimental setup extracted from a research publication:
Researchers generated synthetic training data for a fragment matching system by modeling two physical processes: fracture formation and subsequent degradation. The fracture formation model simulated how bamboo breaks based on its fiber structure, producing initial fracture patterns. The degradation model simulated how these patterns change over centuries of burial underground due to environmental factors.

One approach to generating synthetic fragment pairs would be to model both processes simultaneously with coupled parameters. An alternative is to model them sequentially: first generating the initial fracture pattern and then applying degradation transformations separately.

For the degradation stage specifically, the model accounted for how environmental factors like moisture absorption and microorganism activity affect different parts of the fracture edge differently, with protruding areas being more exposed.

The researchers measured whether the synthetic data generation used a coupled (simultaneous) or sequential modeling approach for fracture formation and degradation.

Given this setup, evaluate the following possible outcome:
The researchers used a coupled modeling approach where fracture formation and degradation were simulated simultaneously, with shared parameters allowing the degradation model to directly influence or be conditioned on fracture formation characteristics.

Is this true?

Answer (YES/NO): NO